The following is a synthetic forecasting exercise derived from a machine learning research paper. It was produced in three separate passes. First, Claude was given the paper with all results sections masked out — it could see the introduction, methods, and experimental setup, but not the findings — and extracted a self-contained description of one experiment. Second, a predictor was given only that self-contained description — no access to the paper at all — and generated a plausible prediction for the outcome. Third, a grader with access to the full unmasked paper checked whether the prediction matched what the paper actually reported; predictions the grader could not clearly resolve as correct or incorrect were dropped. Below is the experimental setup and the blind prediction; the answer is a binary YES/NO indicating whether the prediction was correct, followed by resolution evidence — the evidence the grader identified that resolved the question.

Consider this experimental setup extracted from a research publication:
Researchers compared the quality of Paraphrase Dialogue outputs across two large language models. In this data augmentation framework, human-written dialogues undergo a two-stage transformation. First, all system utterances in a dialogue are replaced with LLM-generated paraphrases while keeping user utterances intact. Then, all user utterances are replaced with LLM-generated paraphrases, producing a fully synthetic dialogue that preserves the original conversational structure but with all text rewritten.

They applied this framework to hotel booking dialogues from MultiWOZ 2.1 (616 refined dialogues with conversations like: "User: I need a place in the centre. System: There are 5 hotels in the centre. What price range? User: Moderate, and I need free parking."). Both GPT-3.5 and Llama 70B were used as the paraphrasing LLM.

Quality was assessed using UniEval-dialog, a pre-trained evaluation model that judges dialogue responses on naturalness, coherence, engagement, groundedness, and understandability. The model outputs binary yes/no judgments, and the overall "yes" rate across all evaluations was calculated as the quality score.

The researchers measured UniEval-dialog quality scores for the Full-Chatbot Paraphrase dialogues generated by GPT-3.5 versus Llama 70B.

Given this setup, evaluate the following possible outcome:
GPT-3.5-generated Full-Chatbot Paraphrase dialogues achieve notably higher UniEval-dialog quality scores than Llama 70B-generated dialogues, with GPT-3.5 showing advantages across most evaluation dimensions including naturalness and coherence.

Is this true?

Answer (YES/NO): NO